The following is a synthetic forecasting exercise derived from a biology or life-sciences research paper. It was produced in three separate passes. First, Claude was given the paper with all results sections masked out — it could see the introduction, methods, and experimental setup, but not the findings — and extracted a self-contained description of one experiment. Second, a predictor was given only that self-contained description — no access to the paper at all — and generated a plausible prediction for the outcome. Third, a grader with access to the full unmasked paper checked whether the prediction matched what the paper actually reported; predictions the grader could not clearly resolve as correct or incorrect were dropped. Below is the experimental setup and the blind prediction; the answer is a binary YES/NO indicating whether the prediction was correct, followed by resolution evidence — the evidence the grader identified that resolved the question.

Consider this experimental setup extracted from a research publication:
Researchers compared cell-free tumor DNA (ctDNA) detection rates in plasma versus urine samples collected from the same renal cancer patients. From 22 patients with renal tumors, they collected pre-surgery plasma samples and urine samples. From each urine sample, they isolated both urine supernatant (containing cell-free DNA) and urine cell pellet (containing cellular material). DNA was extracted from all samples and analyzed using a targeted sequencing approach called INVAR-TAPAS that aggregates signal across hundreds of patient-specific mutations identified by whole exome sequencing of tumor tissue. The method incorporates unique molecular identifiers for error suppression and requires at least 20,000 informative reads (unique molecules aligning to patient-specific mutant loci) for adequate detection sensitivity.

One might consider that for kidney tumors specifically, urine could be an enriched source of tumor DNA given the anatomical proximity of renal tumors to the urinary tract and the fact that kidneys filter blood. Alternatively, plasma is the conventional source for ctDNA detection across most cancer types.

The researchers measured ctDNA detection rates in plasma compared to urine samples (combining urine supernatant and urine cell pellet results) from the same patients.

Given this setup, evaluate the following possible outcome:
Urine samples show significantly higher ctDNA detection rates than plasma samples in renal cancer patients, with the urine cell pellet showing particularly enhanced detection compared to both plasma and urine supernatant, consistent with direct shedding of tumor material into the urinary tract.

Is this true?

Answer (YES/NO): NO